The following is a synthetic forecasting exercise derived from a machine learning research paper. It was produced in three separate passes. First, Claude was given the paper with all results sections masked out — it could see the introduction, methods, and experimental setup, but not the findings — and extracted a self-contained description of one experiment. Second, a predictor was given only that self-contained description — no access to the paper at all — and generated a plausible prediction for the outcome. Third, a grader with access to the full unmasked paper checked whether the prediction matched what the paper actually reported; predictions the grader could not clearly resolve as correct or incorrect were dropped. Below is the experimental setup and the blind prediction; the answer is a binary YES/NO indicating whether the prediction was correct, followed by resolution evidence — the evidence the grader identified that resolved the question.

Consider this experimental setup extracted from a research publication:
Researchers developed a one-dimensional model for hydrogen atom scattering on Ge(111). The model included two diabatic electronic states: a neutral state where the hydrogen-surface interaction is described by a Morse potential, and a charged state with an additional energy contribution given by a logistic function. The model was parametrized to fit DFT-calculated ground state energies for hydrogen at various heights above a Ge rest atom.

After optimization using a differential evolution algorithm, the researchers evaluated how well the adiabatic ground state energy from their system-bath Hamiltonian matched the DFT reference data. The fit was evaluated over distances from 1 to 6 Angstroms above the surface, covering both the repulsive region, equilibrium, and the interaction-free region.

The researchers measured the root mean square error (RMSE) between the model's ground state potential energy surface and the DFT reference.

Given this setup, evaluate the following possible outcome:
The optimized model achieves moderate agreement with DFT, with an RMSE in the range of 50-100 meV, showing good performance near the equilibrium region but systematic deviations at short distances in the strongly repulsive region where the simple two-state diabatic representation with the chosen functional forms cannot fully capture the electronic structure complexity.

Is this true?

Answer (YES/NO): YES